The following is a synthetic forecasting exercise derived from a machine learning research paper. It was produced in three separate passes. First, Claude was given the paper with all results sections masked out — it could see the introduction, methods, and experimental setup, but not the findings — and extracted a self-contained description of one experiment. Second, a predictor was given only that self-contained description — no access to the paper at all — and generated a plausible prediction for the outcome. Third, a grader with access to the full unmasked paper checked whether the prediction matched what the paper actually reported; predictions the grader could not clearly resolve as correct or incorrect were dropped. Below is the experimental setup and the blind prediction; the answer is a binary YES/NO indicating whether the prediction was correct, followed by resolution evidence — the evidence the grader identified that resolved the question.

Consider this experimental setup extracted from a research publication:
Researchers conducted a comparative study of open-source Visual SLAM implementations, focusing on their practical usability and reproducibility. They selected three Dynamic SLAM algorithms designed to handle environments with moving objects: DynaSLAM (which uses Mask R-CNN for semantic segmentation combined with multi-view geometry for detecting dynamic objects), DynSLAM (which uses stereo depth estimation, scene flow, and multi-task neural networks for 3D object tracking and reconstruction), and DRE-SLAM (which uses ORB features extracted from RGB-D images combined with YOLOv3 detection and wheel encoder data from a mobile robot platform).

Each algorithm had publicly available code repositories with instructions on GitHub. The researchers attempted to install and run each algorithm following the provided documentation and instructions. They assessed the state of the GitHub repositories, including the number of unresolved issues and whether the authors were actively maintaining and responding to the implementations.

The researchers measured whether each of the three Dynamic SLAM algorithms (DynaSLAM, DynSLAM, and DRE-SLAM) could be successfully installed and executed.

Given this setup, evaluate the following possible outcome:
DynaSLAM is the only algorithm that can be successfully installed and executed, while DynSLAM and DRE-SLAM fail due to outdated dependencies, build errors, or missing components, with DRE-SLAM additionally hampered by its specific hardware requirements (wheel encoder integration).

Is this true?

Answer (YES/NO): NO